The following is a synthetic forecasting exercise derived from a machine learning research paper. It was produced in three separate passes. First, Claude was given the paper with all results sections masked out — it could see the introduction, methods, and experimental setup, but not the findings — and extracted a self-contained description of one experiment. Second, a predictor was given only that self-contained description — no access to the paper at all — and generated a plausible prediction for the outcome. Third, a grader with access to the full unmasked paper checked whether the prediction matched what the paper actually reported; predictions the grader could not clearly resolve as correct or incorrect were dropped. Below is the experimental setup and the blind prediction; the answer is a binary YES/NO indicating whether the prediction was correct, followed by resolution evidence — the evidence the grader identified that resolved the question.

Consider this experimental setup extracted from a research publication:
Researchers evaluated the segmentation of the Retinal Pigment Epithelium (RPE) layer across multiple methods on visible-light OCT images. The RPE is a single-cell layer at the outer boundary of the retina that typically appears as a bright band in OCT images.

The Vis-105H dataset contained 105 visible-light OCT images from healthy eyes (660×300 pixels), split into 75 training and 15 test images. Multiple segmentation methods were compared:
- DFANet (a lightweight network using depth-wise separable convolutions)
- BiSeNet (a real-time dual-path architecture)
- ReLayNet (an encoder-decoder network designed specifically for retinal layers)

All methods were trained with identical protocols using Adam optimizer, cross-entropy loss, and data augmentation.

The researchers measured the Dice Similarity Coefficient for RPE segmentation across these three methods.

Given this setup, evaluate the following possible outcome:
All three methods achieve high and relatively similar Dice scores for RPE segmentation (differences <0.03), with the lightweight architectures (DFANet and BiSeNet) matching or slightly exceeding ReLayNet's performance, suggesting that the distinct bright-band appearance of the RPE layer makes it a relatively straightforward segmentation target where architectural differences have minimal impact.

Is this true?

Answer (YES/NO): NO